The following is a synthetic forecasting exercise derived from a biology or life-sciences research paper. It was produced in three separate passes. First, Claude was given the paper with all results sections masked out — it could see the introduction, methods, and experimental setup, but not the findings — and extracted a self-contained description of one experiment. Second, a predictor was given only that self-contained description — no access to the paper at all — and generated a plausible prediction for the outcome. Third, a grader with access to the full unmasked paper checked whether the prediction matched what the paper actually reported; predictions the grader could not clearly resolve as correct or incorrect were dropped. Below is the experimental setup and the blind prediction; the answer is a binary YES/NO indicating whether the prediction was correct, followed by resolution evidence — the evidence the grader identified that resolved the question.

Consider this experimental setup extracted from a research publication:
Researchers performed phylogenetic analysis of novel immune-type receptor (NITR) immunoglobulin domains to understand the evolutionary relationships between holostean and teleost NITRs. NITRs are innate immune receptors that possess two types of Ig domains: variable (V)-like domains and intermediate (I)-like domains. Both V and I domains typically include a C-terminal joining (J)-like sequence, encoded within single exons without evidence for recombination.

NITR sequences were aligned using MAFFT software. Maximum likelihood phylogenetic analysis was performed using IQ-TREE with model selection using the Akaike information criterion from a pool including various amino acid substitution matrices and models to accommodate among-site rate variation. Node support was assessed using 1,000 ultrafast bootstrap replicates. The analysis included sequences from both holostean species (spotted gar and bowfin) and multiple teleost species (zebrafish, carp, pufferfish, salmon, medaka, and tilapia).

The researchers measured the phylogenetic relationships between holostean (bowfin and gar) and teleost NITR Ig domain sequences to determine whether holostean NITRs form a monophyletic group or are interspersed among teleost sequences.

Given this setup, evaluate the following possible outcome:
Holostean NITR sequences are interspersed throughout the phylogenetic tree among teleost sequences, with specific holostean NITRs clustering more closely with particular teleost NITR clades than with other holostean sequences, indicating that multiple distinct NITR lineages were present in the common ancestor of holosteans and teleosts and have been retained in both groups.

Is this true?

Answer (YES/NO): NO